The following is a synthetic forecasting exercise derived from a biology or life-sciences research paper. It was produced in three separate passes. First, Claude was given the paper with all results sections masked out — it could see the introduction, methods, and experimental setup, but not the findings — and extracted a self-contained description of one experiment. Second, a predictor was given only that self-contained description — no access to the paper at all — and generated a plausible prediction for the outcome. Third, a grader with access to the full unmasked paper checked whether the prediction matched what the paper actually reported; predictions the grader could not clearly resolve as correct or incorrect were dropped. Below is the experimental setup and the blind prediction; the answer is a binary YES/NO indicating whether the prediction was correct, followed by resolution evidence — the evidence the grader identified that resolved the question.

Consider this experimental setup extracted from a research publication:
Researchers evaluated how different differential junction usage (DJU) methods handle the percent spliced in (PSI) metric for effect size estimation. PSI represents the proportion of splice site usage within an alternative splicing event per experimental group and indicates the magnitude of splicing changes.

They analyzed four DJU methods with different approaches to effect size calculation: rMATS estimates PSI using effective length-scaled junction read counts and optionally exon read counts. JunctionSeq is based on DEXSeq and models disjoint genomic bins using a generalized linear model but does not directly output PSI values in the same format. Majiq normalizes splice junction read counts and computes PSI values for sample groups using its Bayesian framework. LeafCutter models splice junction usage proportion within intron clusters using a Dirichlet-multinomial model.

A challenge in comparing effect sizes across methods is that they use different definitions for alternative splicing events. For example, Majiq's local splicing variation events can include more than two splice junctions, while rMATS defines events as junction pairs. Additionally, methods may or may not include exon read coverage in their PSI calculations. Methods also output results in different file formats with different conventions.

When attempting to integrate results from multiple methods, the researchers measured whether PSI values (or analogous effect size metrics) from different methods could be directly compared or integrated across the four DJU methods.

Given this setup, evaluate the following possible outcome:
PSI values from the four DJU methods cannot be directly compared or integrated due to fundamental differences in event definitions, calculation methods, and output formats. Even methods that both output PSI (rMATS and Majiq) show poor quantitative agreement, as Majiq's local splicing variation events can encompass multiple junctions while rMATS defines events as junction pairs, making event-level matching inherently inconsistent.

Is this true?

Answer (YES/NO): YES